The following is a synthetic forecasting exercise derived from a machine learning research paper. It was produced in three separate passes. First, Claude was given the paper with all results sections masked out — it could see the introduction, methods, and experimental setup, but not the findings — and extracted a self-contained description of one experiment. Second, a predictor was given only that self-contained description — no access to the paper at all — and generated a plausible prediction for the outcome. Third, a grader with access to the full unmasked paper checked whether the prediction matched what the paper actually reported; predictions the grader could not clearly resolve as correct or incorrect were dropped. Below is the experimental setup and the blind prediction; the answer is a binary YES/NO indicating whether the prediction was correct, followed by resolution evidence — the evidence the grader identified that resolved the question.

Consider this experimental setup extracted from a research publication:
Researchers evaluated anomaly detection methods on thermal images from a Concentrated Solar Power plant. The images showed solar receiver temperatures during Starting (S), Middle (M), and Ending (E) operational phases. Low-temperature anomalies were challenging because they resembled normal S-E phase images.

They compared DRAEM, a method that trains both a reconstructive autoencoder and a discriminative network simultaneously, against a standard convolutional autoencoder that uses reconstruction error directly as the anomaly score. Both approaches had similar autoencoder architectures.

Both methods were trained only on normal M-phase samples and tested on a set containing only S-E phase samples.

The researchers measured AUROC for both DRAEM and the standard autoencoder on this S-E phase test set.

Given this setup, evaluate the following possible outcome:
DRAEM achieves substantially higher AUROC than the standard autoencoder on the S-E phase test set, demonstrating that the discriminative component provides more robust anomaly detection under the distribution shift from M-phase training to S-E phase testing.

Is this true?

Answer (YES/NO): NO